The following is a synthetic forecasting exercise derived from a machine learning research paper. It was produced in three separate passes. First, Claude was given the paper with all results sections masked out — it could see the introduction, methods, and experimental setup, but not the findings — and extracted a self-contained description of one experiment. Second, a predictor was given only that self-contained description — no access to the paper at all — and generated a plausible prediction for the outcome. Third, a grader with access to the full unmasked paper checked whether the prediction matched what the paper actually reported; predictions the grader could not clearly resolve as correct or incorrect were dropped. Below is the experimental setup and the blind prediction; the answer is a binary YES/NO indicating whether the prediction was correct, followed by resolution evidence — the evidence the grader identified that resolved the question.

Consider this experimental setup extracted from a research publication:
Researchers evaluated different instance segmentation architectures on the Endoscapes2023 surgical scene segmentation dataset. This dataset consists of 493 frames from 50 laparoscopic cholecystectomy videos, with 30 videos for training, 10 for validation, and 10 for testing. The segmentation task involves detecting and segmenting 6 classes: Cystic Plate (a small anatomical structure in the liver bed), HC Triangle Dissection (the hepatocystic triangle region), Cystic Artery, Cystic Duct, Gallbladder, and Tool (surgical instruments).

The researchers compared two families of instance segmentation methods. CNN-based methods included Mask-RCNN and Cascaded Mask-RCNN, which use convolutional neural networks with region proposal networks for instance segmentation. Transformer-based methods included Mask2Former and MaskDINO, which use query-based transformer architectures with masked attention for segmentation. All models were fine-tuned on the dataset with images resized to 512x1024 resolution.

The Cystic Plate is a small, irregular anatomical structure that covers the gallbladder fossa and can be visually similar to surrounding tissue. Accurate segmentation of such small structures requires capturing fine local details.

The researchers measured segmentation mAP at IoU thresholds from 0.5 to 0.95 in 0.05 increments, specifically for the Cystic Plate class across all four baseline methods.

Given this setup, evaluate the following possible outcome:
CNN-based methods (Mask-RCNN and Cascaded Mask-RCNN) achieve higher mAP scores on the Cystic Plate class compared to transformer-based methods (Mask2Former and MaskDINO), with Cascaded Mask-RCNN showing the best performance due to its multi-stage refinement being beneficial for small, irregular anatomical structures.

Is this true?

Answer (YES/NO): YES